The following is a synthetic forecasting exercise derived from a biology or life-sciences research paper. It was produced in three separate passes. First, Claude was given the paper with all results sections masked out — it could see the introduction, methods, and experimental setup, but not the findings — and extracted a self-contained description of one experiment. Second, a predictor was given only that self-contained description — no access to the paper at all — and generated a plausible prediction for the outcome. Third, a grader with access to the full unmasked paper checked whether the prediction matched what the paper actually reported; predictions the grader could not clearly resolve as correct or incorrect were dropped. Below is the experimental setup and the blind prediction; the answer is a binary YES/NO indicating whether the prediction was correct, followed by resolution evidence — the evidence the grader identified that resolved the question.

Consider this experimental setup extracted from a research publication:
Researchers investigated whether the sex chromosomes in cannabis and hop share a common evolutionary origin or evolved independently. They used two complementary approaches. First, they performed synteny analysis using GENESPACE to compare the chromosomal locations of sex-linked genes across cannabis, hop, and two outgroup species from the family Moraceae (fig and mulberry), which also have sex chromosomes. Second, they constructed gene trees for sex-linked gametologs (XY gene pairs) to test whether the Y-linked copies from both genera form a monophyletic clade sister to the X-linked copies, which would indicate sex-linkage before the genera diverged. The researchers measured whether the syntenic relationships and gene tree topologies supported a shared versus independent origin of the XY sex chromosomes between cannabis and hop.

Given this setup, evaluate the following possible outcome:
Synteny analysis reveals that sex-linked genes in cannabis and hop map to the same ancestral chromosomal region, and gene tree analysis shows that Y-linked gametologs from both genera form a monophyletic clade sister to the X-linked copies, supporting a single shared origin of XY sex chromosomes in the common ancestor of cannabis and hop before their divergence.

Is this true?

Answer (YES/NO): YES